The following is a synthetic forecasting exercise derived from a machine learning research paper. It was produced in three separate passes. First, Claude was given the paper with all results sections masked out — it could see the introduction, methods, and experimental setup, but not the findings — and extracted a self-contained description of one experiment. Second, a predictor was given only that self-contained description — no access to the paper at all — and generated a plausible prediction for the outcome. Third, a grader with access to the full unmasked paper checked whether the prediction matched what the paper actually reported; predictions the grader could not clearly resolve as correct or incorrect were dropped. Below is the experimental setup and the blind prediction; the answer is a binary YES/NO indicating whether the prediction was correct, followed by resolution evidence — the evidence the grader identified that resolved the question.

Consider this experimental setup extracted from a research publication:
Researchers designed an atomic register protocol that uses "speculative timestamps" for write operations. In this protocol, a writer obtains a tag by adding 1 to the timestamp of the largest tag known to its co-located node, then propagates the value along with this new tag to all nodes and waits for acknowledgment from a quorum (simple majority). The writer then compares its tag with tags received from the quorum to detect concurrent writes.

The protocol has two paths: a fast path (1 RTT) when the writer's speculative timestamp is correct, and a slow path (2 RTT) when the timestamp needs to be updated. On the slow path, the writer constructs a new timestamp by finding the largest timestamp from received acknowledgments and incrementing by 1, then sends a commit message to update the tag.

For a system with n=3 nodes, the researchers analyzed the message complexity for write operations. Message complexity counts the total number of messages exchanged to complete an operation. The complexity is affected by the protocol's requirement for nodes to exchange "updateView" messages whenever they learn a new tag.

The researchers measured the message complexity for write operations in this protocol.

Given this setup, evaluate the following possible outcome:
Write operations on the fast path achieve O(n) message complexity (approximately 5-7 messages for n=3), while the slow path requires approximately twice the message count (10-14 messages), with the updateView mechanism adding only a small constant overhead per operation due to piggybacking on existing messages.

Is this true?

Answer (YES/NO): NO